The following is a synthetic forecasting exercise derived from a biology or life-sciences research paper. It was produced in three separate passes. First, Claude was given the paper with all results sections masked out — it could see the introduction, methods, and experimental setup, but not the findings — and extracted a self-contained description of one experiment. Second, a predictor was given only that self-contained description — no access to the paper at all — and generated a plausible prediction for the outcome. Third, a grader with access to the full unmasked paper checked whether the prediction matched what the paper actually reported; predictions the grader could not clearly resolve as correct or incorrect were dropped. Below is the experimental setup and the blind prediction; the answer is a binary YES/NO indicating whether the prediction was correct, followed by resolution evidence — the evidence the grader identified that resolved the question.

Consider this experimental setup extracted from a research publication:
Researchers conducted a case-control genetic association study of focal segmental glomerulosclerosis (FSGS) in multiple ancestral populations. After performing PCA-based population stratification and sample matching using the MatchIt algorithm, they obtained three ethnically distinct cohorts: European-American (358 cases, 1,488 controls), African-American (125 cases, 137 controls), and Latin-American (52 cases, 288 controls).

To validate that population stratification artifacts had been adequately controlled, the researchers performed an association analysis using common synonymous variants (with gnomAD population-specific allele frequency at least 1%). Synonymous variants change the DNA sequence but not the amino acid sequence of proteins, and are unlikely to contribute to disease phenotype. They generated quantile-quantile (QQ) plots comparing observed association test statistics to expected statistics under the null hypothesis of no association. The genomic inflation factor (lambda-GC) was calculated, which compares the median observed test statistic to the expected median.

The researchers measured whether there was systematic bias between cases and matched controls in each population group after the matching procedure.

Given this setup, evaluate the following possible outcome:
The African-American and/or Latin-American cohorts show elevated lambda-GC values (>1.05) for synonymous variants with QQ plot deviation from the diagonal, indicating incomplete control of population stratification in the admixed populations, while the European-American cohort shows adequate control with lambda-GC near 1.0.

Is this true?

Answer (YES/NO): NO